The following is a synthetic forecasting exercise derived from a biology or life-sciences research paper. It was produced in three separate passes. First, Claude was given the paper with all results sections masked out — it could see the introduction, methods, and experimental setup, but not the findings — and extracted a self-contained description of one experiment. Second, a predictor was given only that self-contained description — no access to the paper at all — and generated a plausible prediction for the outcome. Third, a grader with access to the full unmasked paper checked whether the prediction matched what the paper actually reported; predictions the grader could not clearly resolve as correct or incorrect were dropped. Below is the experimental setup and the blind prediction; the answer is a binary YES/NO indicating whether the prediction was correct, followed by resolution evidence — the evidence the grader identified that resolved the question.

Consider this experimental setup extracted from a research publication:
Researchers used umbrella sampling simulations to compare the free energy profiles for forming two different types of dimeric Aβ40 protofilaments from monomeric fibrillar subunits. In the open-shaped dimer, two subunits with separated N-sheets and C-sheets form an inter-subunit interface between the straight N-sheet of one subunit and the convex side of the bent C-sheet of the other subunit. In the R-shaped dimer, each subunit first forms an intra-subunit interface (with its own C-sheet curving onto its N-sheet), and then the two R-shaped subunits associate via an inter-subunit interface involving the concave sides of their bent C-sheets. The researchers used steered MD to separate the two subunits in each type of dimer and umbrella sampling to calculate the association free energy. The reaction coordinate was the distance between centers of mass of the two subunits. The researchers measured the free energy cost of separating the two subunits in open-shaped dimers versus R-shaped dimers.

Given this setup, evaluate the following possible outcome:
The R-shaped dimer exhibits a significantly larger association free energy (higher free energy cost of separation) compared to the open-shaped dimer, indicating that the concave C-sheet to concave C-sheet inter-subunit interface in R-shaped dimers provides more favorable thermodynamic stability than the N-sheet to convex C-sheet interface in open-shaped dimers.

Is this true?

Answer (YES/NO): NO